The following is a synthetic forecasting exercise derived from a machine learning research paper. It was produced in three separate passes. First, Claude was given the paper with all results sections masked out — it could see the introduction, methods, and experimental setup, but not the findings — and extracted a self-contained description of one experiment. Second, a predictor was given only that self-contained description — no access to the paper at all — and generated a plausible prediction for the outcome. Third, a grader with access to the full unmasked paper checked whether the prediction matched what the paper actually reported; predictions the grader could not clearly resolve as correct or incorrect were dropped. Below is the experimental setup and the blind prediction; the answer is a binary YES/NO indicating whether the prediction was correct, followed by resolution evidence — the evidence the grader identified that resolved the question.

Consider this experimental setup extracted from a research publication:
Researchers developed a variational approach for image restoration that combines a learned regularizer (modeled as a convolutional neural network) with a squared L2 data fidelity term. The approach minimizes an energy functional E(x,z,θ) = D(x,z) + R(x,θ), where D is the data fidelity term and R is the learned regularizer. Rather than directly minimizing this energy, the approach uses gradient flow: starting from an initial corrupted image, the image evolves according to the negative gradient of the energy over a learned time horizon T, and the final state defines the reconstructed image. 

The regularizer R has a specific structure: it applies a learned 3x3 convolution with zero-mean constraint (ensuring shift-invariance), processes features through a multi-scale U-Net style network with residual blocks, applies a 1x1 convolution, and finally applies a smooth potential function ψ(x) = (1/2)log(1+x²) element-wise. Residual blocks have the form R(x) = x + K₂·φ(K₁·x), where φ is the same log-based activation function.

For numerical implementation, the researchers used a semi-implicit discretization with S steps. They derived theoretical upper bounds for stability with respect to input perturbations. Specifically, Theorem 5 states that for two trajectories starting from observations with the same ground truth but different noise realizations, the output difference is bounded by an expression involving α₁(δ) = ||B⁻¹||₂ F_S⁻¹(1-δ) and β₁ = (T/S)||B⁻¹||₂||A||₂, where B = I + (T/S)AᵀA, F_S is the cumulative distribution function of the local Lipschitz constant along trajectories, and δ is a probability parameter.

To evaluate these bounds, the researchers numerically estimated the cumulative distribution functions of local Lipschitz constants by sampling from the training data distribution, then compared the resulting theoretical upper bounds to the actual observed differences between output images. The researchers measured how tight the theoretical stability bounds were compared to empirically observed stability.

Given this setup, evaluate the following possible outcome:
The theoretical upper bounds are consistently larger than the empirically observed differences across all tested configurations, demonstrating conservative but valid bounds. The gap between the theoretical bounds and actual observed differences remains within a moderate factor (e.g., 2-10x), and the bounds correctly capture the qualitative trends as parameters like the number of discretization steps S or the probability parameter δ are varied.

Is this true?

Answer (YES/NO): YES